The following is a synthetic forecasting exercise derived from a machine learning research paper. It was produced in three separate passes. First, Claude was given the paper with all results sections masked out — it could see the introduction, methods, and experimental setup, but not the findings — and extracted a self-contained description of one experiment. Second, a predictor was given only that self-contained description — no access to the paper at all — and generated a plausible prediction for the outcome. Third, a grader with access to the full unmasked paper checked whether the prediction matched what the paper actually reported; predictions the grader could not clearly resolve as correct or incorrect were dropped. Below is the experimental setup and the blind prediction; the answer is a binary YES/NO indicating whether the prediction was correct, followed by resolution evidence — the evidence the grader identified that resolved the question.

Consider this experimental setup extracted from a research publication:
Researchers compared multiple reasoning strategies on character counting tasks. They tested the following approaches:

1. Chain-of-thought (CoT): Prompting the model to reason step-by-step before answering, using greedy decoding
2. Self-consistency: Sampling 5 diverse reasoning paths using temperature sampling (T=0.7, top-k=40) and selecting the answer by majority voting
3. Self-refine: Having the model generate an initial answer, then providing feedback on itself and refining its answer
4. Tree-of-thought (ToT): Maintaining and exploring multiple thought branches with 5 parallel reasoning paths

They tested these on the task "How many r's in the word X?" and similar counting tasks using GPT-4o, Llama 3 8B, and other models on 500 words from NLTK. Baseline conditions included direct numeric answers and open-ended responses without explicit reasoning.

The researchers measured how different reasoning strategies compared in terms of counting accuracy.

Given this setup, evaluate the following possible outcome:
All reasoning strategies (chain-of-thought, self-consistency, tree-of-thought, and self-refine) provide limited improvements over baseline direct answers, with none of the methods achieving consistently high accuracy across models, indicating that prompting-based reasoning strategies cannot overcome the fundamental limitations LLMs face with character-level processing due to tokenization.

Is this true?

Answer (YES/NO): NO